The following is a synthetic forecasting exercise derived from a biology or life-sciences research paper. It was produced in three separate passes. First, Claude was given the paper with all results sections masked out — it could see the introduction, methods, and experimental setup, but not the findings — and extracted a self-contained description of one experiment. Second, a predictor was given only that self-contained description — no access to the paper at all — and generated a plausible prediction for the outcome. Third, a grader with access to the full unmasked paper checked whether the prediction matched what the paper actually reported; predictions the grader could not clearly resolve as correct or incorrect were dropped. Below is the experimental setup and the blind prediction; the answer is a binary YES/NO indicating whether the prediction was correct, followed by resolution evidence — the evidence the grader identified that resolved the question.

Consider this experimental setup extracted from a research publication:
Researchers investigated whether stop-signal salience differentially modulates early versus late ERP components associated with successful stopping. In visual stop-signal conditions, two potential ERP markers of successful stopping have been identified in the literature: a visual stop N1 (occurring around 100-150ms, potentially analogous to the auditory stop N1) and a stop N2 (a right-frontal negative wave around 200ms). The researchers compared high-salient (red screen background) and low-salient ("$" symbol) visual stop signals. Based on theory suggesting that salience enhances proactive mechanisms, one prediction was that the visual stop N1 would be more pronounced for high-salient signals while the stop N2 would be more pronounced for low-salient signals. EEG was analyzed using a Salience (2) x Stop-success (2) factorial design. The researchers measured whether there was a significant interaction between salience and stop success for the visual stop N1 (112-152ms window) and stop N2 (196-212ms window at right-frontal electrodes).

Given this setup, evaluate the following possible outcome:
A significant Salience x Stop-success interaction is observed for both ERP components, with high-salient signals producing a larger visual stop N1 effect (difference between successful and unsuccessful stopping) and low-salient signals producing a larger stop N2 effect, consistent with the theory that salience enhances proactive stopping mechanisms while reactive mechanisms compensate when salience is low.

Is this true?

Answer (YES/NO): NO